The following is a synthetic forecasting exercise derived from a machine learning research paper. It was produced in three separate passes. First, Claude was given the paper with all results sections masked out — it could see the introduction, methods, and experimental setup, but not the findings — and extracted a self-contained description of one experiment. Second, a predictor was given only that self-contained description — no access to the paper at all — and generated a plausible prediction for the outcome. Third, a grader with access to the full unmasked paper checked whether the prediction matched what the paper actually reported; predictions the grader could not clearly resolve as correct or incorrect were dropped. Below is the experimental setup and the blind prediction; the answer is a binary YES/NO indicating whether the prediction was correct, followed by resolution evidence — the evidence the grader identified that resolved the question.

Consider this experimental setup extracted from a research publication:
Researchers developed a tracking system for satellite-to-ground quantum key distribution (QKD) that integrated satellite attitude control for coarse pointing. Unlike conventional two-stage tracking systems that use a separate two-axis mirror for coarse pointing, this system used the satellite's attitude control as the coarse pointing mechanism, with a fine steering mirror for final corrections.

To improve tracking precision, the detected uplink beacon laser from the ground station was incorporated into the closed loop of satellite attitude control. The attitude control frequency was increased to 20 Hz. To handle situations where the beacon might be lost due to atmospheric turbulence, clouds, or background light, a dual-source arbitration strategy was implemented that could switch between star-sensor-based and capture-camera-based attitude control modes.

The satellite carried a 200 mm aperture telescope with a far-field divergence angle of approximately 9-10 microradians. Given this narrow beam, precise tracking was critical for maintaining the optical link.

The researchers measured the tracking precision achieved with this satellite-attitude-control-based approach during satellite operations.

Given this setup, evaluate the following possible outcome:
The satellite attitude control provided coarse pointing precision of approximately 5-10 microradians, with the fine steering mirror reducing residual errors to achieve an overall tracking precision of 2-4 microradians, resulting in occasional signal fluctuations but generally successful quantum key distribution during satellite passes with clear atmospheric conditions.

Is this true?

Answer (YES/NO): NO